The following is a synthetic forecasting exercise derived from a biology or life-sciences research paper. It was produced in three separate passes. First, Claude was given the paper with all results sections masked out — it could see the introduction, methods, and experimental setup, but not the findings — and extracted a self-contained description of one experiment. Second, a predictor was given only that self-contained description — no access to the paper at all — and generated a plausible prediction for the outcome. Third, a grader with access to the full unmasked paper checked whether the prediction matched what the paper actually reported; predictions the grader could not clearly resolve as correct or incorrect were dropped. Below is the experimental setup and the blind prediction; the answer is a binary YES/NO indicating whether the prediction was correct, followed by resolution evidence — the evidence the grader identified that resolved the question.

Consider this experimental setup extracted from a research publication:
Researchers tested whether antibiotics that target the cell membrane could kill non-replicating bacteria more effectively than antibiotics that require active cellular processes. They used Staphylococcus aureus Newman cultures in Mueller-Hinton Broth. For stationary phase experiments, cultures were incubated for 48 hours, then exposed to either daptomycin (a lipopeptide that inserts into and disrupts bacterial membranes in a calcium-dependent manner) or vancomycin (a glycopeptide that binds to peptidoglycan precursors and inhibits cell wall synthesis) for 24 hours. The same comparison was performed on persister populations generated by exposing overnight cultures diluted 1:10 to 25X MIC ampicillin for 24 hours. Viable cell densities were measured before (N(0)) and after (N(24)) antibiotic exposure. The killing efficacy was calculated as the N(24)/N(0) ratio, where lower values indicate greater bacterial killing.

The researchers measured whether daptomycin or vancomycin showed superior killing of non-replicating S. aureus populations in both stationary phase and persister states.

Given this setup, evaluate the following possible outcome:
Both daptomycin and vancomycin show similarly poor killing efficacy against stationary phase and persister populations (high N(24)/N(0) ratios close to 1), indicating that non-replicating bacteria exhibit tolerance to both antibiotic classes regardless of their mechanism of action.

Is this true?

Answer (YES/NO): NO